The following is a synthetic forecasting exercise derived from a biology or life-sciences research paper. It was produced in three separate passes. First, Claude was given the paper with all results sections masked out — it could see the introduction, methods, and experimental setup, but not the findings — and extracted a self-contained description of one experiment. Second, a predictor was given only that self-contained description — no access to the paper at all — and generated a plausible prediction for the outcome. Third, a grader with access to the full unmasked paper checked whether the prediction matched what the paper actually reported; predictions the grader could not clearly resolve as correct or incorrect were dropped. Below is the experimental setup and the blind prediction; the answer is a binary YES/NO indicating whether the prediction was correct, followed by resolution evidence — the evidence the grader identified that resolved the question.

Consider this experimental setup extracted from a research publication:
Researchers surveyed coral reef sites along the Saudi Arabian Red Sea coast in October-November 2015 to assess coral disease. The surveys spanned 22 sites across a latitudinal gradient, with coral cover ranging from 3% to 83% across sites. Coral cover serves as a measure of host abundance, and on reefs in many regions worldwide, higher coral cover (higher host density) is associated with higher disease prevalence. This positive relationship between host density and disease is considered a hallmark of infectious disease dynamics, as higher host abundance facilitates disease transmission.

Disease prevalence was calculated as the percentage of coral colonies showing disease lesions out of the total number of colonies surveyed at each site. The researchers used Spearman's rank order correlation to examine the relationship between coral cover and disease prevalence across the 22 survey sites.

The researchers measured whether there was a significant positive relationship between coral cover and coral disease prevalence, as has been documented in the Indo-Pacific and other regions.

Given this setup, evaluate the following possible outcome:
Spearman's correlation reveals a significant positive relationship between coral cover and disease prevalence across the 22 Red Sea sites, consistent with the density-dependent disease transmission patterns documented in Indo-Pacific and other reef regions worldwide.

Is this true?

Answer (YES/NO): NO